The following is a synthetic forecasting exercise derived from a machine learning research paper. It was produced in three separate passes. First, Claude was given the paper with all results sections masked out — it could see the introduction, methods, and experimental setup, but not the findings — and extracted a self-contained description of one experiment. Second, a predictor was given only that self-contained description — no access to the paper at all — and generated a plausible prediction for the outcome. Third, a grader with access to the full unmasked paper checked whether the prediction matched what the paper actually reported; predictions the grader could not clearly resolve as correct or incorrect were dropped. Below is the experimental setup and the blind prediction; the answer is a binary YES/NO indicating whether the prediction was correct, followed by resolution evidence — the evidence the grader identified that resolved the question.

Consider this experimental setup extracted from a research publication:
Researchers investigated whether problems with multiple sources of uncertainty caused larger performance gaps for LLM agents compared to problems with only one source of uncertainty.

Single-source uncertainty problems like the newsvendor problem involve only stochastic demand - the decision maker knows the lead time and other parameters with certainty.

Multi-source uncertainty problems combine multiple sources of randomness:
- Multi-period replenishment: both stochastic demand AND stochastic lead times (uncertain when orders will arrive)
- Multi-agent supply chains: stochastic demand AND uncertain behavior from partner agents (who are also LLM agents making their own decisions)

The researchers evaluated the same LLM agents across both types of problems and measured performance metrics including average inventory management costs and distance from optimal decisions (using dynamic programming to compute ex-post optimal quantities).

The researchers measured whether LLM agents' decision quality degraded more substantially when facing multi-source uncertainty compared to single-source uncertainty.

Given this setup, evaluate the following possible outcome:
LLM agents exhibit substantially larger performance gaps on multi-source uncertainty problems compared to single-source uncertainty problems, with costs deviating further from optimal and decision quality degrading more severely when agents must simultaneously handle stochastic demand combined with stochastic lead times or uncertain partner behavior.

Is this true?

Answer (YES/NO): YES